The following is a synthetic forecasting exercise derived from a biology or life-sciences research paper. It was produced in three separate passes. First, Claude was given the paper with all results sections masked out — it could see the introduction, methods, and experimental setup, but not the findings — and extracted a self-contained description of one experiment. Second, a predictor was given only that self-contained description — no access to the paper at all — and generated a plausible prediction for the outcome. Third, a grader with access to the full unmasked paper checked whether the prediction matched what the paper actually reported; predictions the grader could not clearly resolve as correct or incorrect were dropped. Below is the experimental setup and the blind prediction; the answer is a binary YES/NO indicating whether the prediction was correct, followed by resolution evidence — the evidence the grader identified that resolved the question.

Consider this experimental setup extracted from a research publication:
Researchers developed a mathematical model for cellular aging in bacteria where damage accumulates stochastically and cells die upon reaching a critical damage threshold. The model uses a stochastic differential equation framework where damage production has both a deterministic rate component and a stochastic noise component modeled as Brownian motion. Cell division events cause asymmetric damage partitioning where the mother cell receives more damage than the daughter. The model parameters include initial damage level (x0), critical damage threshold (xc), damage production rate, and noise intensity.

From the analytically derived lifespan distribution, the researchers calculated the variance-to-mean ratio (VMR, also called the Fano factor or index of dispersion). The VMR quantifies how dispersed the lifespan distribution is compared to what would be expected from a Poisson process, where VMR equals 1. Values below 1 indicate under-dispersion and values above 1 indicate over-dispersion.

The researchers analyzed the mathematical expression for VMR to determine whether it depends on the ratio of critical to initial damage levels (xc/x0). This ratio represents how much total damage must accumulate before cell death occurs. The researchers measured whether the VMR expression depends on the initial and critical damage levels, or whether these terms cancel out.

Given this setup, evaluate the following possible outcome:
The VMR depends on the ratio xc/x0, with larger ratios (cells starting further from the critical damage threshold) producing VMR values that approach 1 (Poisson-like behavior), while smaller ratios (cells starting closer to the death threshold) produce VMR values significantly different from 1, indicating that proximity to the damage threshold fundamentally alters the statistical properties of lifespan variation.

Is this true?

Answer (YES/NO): NO